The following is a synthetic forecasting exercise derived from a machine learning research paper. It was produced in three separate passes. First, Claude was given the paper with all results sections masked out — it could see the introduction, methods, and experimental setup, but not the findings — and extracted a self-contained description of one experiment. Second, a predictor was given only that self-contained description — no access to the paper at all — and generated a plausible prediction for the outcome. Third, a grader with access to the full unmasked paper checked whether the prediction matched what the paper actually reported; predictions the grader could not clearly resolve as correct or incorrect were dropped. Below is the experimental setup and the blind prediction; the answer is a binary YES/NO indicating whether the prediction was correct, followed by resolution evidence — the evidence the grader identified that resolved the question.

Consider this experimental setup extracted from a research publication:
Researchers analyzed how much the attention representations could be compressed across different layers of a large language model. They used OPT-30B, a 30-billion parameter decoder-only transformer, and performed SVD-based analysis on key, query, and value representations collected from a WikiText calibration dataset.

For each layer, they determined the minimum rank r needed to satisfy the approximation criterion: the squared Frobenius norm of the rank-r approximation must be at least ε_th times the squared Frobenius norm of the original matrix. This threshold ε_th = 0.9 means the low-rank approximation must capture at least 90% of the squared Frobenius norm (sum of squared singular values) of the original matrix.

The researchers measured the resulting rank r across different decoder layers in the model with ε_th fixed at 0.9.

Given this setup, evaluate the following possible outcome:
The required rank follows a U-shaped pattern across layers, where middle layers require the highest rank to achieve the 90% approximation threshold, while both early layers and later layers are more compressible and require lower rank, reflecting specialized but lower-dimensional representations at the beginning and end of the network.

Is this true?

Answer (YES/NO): NO